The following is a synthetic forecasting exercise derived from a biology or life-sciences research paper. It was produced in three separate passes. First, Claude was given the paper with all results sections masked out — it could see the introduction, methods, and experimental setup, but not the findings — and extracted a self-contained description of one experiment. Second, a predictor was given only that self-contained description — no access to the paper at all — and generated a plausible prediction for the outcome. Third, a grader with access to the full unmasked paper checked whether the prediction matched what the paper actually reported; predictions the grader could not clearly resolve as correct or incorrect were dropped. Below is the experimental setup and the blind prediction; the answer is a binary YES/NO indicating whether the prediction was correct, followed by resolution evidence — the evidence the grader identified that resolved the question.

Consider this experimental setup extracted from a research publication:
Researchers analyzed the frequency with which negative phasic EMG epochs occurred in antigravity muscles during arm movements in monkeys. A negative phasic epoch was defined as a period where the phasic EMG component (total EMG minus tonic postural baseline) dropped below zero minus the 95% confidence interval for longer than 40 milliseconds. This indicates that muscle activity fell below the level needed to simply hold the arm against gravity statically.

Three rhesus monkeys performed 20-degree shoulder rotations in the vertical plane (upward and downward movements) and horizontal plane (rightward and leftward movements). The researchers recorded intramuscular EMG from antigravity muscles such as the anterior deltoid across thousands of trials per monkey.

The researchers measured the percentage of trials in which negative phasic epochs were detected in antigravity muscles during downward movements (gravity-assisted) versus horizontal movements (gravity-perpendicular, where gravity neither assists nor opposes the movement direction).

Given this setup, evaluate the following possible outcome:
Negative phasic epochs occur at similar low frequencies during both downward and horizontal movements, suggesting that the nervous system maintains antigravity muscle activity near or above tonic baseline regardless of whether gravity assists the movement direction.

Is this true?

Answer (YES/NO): NO